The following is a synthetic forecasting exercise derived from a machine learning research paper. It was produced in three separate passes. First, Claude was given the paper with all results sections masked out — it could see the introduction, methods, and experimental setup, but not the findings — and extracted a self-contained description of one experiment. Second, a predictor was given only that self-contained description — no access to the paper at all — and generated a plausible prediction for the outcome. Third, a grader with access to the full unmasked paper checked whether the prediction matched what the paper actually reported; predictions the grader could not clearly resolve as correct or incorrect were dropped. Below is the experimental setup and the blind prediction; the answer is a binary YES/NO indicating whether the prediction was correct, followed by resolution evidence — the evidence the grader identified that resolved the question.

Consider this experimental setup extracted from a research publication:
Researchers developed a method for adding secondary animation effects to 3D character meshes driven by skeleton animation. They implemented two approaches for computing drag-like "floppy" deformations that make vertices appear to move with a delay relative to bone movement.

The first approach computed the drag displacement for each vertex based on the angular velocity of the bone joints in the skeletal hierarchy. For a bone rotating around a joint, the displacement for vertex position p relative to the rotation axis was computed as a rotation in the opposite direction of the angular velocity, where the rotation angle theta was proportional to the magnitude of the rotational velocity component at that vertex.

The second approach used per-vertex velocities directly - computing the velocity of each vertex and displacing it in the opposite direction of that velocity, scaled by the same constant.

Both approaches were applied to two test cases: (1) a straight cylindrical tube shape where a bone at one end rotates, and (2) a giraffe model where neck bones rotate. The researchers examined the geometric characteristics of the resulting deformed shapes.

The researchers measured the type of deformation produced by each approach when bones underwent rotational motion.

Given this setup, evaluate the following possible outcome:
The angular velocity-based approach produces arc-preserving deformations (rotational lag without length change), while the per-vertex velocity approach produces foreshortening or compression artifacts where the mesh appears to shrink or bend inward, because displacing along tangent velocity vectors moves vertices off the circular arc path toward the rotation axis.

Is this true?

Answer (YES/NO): NO